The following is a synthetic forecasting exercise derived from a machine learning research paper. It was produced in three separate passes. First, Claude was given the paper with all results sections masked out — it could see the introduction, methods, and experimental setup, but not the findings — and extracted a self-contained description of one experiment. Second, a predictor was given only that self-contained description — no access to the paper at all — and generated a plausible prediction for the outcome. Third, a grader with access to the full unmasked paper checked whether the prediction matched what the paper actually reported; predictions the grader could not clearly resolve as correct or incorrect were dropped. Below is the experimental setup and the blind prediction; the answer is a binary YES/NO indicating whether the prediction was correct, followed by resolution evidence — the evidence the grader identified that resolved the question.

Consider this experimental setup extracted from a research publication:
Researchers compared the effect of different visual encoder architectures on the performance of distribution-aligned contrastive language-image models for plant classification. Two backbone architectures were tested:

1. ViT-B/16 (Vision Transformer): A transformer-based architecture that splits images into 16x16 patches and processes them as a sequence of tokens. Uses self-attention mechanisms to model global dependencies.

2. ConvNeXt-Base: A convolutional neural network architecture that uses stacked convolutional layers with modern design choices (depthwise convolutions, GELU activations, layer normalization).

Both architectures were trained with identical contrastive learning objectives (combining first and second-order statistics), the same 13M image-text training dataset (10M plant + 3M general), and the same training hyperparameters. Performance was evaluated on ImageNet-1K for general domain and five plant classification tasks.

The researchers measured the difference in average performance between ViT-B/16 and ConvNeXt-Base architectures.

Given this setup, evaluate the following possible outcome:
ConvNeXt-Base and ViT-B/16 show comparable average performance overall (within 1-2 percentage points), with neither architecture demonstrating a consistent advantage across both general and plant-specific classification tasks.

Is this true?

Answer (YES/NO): NO